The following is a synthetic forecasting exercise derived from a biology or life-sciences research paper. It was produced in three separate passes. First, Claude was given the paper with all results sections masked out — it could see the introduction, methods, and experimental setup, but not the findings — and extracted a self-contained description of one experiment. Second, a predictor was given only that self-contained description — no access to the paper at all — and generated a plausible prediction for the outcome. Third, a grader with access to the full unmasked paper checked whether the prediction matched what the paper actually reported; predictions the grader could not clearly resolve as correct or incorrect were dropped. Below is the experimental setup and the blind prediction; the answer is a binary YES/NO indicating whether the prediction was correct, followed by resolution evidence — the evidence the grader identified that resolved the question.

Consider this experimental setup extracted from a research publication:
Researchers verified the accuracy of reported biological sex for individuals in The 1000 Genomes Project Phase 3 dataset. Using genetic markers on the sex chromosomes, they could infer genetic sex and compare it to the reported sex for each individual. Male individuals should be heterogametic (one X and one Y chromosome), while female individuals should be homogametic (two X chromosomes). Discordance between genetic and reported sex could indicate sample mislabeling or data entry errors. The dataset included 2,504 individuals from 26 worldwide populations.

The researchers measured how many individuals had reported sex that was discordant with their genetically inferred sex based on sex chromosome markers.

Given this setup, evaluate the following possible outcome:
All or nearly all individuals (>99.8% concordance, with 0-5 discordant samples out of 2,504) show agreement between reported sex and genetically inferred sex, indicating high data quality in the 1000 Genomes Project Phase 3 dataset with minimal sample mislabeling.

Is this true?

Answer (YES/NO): NO